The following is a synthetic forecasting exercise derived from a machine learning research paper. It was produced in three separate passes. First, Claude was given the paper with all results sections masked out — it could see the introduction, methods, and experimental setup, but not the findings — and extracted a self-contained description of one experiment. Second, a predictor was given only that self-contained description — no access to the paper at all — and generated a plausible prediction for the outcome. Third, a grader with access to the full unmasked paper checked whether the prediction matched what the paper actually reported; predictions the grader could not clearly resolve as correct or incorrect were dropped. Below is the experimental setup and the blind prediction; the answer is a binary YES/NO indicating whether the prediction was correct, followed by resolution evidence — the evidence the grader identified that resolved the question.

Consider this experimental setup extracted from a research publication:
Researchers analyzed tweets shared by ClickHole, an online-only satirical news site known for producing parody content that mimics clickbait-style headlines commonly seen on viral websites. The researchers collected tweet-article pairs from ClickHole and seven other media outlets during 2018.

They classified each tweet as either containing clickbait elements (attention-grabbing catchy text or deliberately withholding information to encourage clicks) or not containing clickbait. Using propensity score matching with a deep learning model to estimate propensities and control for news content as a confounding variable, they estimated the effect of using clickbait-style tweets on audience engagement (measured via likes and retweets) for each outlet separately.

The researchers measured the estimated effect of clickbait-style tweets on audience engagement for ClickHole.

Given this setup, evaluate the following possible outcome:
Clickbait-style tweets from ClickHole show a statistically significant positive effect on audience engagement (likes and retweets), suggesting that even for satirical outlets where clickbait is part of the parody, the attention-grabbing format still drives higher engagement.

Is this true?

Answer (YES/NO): NO